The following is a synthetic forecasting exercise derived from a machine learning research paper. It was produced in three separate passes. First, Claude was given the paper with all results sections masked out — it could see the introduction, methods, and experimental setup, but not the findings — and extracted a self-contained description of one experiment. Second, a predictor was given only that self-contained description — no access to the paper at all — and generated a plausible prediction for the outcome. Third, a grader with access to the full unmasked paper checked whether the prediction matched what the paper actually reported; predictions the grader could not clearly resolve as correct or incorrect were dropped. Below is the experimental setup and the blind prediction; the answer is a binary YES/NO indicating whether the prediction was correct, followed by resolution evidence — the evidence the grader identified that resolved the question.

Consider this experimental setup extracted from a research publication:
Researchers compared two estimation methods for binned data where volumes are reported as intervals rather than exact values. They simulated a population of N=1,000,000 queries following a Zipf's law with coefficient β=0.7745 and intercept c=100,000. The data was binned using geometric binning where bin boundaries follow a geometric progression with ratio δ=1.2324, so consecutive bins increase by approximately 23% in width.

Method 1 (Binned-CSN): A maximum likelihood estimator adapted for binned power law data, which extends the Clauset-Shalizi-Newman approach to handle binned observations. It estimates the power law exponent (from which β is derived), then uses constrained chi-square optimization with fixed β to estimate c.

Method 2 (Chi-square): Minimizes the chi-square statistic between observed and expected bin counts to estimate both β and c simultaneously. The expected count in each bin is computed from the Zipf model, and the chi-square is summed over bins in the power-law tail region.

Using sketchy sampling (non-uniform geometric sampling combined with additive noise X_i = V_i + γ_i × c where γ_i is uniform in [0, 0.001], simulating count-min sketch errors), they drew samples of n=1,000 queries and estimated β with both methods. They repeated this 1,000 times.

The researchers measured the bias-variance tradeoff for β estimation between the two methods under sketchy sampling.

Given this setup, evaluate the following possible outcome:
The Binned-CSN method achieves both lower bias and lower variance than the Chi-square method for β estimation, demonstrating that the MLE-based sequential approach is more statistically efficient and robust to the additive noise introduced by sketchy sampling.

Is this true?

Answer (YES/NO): NO